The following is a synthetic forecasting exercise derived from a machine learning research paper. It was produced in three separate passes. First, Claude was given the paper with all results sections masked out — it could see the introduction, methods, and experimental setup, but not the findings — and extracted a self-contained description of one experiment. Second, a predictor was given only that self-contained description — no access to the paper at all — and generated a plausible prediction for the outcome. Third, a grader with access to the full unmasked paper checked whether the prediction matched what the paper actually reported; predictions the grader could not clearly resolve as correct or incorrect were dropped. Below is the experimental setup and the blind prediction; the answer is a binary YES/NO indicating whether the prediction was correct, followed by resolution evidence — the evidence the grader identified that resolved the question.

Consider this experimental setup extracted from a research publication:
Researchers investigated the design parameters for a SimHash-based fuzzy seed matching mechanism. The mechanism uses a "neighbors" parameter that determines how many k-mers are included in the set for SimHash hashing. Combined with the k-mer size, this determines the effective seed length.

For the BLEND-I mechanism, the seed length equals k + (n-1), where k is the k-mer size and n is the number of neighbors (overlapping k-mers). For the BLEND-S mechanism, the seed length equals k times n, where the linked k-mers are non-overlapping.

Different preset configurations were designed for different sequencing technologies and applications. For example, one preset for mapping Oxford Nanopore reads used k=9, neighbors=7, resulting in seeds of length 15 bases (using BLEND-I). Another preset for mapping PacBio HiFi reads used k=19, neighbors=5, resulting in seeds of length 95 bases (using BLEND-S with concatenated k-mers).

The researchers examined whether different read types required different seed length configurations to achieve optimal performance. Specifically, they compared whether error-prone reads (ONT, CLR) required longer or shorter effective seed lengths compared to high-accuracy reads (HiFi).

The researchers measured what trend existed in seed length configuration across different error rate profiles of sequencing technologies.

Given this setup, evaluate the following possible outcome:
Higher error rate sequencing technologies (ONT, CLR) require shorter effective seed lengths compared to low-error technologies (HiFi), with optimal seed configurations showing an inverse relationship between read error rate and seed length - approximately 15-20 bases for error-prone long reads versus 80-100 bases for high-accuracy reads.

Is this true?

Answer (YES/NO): YES